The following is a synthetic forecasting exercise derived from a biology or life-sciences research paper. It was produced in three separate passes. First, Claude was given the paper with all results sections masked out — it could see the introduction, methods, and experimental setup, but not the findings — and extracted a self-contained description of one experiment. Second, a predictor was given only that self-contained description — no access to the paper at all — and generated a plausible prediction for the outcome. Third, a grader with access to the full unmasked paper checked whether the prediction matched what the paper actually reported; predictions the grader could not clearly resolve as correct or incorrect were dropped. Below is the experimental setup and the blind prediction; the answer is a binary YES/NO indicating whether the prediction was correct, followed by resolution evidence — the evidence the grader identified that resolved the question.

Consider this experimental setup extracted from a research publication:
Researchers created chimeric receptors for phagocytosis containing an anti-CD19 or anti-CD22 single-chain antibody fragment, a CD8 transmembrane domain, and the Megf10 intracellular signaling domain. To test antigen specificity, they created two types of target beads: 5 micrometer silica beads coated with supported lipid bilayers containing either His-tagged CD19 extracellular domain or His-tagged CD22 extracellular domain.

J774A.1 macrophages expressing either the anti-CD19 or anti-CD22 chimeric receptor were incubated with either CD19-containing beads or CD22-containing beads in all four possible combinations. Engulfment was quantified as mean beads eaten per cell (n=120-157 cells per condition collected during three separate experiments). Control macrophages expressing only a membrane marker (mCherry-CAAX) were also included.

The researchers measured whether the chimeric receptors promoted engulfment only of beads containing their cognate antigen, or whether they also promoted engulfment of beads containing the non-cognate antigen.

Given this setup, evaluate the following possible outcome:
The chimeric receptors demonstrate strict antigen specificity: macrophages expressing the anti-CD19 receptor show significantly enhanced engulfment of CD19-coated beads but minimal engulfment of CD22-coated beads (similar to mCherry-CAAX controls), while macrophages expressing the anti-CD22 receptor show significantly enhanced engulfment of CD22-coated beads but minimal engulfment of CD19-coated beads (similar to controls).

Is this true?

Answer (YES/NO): YES